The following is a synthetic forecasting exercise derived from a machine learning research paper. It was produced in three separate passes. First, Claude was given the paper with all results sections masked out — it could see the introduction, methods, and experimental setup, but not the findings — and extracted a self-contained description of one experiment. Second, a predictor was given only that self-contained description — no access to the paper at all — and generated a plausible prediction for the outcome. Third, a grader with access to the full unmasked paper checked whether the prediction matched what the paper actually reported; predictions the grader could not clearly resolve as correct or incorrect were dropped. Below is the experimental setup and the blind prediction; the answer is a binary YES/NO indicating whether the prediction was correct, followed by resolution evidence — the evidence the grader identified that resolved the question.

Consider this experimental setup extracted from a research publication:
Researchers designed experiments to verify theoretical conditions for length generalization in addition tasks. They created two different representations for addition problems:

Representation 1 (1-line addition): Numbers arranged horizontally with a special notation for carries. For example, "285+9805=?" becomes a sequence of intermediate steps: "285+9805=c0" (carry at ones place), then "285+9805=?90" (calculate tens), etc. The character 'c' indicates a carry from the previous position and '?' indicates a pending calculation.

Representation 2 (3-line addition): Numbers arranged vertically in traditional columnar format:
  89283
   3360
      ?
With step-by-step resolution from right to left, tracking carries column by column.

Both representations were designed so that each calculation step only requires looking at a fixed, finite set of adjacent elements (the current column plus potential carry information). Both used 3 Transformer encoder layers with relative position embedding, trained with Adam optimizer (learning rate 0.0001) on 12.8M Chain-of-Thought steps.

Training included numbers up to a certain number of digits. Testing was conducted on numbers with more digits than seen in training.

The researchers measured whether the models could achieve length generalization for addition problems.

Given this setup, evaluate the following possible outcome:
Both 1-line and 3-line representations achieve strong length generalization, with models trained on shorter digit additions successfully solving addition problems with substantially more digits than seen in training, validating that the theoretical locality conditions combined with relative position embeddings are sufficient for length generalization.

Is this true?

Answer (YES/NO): NO